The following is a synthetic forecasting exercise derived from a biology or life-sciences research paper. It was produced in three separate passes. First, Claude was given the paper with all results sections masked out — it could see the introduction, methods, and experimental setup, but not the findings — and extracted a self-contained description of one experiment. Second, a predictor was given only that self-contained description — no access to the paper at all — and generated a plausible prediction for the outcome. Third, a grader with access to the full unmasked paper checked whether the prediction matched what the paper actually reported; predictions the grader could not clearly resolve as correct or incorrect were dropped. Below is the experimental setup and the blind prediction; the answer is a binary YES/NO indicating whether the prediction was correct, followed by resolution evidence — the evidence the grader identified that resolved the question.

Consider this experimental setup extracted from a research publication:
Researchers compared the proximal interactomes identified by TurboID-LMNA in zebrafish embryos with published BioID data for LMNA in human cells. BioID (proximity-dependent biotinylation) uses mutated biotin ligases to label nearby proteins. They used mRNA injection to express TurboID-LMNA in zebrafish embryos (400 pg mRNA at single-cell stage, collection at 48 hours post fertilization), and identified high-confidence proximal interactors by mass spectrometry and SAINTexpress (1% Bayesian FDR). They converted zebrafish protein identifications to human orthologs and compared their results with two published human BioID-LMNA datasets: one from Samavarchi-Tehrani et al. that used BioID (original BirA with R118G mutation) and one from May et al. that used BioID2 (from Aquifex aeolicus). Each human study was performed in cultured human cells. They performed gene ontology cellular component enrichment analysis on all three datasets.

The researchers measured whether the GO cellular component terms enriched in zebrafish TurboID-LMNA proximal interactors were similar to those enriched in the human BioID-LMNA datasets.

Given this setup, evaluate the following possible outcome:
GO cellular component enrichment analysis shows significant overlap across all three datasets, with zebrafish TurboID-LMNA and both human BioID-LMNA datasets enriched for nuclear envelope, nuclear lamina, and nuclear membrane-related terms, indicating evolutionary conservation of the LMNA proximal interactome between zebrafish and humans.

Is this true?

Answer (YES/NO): YES